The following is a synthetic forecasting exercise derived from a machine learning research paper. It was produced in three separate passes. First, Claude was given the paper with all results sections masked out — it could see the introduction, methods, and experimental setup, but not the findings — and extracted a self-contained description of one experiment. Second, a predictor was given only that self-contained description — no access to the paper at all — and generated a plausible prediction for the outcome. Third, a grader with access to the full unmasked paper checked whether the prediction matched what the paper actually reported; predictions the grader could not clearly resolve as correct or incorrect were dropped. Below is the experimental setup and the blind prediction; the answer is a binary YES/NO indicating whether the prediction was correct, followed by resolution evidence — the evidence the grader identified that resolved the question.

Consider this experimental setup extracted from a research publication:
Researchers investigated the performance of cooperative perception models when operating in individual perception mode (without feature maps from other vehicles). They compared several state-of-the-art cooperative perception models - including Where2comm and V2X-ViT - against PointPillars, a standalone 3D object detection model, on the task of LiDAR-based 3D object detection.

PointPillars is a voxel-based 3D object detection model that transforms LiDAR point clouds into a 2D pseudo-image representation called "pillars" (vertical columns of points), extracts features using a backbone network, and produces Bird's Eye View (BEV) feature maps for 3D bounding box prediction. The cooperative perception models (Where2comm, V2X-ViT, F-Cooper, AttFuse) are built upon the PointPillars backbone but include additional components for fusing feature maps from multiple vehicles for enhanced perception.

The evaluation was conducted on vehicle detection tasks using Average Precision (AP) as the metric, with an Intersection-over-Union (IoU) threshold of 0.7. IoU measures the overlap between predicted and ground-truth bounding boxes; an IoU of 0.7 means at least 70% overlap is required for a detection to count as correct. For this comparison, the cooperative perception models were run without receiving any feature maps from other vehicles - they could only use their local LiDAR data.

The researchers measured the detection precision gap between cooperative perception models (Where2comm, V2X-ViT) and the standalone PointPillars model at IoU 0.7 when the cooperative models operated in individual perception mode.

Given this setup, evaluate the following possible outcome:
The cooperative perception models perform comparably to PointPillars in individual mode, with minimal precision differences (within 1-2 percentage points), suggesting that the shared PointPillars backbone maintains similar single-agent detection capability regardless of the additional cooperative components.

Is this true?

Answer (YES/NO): NO